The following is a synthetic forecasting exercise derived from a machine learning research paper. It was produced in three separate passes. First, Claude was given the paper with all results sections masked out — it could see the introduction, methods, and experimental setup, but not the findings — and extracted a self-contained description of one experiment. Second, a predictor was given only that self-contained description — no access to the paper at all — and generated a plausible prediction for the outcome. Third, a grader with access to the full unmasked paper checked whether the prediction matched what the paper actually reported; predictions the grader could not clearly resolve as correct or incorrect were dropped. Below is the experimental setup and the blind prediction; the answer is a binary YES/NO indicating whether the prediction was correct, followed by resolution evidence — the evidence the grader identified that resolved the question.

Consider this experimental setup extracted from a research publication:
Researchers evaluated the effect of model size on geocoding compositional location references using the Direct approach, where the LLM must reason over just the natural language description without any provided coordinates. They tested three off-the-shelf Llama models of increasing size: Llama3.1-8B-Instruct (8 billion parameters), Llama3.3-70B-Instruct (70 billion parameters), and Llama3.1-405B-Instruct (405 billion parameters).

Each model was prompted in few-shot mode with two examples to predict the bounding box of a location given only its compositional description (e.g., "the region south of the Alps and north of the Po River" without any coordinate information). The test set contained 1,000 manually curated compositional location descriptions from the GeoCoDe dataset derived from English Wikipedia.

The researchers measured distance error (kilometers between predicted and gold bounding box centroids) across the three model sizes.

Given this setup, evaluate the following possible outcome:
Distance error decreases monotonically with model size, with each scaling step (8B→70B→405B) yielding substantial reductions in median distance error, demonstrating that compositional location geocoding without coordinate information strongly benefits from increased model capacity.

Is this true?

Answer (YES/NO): NO